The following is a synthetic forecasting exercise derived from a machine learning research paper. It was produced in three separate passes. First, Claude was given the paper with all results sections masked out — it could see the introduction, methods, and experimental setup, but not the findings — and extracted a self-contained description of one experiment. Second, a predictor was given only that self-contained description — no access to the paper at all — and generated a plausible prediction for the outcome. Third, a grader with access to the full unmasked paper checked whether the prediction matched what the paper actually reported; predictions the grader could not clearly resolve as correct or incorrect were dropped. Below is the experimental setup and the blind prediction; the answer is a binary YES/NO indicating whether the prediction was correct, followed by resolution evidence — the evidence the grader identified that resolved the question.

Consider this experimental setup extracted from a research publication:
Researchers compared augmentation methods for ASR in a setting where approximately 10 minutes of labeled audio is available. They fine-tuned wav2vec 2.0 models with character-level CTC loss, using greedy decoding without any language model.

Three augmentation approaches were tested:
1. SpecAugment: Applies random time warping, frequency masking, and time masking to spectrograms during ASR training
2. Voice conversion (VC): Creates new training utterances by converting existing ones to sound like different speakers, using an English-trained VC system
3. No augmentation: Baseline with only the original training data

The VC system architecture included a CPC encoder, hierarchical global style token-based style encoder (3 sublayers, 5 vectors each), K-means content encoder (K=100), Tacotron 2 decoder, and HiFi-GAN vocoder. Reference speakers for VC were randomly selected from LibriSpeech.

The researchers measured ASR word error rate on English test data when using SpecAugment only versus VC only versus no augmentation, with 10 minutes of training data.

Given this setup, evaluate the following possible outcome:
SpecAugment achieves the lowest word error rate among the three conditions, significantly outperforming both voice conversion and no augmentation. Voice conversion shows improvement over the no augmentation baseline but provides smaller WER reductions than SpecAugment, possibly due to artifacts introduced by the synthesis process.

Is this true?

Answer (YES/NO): NO